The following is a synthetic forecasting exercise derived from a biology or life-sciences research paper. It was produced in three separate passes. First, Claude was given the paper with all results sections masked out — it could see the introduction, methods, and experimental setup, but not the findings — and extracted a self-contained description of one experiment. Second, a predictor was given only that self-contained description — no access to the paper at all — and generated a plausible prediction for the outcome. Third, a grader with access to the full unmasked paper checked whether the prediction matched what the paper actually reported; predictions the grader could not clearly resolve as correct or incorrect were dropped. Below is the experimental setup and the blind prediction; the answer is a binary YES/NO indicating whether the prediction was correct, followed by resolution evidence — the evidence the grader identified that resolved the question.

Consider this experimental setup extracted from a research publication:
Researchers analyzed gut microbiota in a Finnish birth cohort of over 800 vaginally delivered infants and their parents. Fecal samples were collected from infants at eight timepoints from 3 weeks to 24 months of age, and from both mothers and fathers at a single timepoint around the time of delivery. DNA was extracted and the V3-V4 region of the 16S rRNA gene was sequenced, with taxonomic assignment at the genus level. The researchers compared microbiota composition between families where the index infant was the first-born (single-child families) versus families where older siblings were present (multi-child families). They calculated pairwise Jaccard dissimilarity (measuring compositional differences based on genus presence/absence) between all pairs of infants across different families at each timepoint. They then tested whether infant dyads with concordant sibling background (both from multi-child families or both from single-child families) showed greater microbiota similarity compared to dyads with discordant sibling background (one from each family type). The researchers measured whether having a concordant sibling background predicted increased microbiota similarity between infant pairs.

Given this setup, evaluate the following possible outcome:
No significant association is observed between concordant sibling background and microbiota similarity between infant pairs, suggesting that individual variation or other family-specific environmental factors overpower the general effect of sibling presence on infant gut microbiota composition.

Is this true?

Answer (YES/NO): YES